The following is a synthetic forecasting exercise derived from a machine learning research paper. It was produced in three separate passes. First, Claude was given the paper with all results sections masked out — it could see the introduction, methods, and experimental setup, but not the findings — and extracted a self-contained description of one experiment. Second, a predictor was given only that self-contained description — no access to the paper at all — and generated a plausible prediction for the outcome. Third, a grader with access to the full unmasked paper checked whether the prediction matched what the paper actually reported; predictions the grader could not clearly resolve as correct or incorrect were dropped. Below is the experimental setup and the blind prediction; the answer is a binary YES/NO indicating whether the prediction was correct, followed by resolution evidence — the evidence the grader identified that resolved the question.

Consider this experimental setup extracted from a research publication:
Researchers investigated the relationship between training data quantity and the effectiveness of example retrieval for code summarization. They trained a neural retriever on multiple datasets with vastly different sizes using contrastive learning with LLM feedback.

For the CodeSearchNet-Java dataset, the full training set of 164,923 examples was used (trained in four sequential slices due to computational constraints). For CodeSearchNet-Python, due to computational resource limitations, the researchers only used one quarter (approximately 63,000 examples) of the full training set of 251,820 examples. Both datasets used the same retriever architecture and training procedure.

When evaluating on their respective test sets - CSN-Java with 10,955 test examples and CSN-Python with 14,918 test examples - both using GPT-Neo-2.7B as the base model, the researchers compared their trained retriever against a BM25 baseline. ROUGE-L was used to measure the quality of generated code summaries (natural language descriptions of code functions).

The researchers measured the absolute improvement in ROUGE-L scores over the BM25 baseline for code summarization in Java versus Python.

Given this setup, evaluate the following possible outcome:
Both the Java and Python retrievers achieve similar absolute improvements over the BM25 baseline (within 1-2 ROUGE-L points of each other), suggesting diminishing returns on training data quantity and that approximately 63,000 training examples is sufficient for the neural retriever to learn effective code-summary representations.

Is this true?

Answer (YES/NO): YES